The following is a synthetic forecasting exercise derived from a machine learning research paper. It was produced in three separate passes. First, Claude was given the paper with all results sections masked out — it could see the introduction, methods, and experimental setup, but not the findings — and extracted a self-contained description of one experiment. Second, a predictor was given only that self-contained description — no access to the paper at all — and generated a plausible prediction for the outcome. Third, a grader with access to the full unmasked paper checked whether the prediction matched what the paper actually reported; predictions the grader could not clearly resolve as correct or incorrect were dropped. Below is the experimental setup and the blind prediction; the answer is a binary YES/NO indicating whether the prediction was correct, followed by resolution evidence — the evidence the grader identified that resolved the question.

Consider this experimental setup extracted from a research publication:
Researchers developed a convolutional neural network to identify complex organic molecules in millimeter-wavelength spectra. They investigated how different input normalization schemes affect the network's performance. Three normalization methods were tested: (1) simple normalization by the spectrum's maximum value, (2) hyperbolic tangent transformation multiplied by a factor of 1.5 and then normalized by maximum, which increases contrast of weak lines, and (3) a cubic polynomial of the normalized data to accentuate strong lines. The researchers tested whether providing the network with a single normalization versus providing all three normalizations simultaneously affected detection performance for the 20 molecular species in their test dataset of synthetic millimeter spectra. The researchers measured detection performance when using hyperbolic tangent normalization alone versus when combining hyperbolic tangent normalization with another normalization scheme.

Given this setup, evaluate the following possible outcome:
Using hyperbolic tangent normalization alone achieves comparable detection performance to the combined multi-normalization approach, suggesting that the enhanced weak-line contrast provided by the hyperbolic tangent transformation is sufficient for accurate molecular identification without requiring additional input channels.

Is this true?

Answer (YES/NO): NO